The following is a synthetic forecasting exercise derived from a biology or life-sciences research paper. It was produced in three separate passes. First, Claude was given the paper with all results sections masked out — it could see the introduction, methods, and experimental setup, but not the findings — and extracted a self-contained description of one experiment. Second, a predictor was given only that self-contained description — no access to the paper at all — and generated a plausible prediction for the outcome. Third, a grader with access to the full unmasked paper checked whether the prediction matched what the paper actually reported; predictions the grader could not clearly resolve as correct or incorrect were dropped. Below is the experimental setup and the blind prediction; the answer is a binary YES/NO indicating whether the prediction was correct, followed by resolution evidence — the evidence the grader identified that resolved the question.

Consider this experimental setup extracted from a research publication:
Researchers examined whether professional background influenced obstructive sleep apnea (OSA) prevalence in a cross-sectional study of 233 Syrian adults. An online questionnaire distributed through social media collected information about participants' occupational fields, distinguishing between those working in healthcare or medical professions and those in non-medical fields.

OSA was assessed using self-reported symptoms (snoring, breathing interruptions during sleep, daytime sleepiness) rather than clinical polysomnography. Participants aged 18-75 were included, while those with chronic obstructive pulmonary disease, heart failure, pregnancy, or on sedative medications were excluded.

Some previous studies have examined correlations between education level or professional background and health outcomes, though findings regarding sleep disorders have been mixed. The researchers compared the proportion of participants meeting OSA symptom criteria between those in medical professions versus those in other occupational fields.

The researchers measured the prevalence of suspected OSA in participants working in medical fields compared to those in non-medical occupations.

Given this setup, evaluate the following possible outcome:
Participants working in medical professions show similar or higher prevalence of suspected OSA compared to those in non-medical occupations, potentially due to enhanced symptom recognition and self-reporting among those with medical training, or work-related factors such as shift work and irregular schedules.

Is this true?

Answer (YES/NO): NO